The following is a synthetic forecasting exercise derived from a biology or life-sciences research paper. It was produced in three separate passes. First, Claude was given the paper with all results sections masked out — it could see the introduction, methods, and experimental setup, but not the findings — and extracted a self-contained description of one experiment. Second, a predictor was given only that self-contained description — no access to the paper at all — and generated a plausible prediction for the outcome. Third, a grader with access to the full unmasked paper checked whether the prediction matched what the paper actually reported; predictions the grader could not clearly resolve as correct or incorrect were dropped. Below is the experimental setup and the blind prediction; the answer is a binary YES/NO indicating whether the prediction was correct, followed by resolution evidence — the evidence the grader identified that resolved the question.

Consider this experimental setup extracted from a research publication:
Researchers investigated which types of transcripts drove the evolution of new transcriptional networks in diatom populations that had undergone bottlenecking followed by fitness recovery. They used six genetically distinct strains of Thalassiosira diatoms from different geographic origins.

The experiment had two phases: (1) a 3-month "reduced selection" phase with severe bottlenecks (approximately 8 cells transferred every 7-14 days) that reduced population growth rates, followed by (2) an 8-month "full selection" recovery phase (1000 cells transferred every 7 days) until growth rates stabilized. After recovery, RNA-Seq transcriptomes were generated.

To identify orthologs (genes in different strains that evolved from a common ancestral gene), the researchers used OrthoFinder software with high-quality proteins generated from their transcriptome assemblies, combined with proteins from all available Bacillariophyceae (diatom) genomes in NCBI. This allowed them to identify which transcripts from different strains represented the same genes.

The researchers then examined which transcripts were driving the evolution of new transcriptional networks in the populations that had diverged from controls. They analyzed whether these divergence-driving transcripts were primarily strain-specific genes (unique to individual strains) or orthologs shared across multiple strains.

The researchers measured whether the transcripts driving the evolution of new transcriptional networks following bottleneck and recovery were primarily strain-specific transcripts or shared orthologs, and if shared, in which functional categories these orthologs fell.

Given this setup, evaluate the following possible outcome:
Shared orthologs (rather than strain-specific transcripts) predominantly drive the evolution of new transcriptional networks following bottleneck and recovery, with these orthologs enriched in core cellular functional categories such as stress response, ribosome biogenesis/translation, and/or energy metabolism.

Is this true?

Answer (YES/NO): YES